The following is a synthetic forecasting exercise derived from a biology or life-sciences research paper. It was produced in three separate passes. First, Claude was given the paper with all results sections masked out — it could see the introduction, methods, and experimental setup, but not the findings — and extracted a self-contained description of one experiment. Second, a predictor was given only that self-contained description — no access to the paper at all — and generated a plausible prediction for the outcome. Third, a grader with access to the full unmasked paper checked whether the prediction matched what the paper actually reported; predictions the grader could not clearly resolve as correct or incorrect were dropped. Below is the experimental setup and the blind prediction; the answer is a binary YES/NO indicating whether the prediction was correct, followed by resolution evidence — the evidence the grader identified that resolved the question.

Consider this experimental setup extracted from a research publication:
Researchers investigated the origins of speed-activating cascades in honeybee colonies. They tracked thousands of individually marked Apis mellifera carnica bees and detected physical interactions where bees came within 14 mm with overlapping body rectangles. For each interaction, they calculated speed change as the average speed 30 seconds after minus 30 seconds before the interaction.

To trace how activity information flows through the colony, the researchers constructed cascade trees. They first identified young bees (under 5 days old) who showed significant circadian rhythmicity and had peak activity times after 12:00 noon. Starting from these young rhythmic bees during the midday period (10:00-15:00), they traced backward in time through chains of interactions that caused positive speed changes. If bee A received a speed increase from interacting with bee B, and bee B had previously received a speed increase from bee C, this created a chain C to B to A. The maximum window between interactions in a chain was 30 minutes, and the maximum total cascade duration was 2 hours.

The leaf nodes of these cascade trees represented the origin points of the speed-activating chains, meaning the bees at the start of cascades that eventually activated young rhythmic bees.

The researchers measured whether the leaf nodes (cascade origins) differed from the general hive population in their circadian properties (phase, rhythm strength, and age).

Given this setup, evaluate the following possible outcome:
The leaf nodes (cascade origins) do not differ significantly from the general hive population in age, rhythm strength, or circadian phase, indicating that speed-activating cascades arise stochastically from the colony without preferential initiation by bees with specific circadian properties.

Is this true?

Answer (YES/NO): NO